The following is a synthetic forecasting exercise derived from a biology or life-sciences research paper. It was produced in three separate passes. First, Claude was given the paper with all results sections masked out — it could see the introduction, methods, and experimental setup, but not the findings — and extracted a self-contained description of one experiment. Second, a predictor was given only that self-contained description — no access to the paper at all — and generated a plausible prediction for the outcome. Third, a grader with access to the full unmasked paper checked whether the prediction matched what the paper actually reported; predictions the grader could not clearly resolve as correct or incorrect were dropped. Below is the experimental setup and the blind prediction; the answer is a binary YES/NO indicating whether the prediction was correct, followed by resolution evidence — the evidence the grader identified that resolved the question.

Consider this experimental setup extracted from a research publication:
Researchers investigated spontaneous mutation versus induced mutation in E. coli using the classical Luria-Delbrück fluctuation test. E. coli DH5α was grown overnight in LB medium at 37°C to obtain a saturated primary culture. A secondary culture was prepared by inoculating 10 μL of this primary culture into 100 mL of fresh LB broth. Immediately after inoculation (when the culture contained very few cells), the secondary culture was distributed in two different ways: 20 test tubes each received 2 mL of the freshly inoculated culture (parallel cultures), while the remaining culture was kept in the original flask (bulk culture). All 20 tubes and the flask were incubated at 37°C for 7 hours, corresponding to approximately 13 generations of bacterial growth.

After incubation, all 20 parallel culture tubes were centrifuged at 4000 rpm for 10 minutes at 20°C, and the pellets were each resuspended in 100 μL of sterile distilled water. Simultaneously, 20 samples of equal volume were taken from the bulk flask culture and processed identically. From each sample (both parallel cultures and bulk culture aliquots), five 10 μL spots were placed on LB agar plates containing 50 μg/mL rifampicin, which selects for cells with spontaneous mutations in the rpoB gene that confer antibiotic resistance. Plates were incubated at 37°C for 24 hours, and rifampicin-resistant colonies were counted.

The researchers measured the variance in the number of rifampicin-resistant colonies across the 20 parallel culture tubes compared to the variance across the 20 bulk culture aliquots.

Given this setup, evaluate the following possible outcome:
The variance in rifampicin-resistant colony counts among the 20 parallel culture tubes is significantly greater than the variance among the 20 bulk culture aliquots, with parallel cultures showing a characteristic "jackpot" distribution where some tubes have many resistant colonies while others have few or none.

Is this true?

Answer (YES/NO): YES